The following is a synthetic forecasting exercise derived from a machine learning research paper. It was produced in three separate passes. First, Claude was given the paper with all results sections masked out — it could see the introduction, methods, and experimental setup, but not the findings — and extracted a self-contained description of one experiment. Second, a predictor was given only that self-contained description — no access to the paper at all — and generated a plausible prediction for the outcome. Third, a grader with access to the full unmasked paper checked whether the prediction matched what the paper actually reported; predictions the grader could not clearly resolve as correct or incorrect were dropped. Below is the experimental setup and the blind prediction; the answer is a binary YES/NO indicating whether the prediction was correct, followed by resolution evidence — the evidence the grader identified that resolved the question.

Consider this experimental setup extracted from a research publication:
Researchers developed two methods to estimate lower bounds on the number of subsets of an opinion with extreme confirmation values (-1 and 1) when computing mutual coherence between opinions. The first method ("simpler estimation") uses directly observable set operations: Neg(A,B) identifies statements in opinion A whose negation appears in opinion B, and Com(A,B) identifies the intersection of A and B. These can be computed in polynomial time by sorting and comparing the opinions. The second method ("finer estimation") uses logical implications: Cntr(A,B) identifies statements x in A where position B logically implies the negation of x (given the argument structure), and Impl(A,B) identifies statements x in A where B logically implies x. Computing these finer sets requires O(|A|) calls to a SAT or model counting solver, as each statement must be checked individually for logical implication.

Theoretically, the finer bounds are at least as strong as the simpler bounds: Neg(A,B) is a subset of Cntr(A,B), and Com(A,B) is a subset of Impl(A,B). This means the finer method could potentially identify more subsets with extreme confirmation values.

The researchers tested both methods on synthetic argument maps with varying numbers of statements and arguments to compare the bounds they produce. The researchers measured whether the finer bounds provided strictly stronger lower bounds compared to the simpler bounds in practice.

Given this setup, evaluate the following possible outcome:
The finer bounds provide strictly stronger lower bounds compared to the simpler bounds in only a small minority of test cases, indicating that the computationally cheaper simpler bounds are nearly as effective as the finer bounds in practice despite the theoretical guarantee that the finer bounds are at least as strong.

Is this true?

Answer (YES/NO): YES